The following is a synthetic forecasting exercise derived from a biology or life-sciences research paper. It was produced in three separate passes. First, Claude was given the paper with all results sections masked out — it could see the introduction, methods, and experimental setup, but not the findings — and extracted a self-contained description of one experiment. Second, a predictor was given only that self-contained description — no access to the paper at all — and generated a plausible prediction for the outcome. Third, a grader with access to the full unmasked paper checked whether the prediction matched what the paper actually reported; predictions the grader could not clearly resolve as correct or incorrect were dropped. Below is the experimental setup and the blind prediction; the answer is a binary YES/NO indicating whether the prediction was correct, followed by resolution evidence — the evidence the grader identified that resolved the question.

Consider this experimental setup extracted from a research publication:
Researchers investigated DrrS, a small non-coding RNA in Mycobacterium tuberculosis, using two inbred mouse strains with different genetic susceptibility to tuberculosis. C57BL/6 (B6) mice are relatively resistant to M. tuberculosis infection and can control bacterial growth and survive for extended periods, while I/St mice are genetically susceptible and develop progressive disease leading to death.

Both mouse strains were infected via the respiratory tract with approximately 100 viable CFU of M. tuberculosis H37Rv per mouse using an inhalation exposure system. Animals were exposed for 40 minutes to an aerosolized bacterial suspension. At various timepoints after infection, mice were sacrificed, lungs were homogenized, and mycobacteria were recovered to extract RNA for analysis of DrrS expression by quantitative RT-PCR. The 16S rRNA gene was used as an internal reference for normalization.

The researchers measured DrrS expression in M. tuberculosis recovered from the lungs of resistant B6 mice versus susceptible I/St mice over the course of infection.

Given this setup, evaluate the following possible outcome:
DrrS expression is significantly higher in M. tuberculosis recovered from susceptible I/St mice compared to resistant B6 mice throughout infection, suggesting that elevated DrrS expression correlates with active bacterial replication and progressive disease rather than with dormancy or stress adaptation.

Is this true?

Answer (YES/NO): NO